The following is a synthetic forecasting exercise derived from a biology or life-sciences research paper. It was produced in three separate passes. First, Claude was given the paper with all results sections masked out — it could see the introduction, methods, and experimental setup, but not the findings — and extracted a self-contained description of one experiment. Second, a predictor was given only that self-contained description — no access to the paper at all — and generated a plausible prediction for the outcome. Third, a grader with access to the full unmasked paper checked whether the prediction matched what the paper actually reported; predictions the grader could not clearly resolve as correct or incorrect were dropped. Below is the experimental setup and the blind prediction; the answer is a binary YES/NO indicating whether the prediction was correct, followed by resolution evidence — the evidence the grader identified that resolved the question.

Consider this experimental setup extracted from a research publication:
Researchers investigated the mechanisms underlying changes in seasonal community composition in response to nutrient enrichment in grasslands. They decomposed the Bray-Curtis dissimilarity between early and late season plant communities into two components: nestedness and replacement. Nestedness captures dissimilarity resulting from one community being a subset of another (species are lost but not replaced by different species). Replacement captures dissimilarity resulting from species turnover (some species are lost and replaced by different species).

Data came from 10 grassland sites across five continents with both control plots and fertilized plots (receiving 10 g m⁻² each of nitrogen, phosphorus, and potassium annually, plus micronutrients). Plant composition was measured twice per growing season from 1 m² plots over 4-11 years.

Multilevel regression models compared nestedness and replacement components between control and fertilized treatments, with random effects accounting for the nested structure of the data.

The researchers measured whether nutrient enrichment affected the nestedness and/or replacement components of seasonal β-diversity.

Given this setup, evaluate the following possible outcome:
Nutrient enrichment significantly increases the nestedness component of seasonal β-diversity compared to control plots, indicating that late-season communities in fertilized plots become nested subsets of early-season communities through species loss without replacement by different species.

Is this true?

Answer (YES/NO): NO